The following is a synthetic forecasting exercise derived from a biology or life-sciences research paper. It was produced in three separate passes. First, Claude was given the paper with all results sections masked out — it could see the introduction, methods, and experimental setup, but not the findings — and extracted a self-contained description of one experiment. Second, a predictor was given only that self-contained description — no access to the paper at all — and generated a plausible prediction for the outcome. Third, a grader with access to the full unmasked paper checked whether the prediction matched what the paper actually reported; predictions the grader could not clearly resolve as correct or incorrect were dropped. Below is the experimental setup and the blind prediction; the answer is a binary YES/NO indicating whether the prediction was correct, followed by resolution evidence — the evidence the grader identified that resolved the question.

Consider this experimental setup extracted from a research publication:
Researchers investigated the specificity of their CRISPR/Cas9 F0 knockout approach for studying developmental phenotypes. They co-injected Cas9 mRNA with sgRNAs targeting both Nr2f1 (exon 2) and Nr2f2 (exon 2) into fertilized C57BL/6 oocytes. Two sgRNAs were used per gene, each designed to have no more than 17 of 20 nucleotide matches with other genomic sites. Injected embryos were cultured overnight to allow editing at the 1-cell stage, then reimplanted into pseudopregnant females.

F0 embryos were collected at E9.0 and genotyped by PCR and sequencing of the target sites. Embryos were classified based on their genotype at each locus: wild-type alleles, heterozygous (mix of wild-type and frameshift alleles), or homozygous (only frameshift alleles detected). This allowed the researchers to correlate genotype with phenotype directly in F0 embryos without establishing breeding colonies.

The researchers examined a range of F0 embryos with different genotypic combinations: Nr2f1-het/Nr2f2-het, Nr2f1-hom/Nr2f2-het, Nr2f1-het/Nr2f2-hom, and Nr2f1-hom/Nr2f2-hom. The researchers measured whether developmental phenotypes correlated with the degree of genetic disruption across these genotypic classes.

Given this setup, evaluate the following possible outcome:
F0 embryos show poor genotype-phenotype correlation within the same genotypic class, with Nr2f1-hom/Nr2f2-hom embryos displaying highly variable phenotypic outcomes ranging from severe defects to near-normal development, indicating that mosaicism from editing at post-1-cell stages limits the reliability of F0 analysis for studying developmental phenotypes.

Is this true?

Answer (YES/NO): NO